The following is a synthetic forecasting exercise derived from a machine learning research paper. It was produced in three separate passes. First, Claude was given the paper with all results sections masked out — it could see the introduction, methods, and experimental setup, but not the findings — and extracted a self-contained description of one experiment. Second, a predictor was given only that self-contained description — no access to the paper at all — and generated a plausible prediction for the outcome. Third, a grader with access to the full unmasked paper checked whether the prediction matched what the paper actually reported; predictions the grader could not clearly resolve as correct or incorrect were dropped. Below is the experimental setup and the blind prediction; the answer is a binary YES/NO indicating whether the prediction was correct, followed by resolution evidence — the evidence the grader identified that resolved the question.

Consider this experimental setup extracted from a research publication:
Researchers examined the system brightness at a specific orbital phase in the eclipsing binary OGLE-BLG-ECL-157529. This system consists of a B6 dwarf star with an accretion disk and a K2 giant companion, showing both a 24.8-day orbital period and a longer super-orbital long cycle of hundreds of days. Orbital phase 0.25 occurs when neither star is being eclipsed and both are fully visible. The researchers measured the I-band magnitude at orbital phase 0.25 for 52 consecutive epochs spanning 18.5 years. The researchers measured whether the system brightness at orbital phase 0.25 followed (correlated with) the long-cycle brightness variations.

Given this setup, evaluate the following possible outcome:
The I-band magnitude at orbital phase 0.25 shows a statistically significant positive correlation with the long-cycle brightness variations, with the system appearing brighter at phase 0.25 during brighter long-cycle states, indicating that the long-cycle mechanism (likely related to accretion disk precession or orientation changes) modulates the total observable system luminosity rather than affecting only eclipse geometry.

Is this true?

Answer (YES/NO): NO